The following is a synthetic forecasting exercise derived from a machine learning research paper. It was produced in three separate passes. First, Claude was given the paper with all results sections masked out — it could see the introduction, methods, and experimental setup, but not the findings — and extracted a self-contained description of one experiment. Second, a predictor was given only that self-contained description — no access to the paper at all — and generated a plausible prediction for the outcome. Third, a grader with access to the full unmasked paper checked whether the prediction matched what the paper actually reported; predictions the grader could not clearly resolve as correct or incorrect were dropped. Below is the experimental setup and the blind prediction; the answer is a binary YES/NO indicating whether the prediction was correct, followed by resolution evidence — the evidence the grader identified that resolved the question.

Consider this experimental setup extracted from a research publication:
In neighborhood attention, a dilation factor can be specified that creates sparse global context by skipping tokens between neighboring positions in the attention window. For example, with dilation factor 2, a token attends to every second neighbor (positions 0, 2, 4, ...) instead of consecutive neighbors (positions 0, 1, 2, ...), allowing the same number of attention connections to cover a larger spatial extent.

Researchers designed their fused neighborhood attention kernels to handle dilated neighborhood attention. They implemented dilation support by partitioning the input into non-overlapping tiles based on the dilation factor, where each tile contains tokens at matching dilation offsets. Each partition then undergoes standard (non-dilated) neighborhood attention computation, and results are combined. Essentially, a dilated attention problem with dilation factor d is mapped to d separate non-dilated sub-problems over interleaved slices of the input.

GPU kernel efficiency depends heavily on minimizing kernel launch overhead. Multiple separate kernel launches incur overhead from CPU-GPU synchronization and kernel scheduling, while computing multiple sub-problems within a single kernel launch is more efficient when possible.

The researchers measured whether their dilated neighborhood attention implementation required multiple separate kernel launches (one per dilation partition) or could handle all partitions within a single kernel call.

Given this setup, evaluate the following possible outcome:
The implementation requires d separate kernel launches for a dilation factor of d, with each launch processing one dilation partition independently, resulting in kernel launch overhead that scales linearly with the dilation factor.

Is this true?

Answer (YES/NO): NO